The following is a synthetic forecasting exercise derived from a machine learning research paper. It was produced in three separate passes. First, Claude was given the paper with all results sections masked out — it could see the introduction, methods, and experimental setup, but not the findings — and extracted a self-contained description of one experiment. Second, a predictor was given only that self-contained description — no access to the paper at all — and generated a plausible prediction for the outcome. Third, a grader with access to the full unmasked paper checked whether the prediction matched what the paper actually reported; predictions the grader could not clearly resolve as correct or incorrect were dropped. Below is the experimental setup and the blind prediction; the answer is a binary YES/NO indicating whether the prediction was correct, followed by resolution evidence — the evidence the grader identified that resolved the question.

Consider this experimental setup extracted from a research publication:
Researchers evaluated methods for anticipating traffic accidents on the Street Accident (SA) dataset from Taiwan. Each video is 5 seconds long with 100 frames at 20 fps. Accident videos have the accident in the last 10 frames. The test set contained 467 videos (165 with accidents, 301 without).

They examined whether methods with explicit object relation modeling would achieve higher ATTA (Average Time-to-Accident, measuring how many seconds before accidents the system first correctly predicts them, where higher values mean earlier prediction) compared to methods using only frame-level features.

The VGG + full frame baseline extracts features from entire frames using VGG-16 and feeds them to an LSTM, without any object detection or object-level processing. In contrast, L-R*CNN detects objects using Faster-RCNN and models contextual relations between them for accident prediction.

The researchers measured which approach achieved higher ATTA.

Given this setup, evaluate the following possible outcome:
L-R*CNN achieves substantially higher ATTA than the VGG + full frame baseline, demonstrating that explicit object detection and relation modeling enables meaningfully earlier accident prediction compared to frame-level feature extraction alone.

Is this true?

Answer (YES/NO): NO